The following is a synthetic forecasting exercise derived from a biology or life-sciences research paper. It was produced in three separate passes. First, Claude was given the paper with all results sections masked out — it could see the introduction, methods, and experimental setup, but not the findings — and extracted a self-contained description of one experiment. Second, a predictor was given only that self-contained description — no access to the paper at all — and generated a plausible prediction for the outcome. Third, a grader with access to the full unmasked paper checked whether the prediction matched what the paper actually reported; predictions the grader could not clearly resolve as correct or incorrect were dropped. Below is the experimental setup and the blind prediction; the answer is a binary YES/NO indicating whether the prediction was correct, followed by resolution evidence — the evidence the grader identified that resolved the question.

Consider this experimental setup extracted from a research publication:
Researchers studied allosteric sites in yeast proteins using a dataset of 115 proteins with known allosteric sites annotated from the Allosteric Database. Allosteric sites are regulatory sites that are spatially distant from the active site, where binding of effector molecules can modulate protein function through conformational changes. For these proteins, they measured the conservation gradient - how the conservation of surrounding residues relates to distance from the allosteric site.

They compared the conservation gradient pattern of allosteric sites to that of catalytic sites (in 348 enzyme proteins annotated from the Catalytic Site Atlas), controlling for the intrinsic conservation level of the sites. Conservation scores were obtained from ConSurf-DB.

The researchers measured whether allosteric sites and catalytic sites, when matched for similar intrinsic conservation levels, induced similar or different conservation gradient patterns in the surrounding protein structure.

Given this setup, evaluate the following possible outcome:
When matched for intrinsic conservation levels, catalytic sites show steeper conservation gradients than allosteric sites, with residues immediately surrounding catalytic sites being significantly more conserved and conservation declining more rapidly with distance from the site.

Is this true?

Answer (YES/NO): YES